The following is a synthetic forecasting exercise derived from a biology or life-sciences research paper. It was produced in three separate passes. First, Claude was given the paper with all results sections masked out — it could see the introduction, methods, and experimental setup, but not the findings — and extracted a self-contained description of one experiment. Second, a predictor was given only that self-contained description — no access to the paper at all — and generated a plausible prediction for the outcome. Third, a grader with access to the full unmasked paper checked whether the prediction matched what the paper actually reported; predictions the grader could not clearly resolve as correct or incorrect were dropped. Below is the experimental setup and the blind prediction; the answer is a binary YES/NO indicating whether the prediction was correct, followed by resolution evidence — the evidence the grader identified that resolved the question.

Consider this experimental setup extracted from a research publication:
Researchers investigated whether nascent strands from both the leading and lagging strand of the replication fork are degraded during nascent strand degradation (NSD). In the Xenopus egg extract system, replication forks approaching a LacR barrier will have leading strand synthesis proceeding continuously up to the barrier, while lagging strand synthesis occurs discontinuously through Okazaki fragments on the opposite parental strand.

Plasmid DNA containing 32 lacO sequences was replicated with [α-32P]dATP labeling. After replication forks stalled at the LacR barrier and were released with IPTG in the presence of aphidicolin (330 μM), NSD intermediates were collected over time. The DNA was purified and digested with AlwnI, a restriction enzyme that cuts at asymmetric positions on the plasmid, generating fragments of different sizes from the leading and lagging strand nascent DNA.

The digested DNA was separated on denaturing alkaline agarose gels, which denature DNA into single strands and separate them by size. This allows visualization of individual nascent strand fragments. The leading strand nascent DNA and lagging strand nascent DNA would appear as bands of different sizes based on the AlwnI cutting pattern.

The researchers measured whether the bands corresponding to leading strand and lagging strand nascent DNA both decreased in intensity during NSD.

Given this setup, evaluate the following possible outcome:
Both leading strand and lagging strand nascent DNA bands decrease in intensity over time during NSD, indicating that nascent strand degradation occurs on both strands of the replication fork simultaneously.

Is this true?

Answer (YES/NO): YES